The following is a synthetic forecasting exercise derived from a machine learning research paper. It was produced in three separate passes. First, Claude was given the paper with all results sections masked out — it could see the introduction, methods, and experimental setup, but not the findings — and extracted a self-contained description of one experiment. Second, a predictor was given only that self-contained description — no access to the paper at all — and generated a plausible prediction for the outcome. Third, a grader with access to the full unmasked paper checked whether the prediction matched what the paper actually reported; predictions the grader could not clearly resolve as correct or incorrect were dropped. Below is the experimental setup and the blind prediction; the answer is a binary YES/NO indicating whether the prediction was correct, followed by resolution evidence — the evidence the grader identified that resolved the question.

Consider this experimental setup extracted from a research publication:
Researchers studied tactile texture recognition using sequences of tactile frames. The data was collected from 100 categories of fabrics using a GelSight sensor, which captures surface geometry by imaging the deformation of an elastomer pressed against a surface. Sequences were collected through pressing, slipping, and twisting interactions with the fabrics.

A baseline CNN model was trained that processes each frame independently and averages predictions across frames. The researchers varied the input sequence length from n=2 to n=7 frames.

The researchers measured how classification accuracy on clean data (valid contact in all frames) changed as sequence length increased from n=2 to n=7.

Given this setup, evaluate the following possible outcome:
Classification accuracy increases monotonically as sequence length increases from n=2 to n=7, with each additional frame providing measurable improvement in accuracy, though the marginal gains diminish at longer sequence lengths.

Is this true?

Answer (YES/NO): NO